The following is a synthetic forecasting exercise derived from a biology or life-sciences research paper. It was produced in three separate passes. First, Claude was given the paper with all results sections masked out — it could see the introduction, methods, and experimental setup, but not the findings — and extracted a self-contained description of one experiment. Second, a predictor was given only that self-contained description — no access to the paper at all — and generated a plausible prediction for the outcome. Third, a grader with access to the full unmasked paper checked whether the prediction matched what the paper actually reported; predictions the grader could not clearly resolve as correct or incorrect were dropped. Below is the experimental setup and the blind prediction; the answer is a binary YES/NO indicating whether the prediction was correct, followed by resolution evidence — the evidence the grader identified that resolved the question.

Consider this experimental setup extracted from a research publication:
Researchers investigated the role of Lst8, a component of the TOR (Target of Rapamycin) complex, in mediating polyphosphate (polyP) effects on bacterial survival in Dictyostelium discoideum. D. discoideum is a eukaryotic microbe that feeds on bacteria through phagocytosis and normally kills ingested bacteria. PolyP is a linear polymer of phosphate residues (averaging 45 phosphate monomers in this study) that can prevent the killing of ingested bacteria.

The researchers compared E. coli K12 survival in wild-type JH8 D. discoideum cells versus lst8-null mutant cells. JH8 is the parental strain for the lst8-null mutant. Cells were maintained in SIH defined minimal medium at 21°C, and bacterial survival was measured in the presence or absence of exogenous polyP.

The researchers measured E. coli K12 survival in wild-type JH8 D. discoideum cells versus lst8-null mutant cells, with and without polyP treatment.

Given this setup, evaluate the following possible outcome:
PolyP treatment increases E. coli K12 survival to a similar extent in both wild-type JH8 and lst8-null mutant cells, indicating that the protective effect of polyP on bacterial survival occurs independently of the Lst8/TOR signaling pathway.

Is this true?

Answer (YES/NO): NO